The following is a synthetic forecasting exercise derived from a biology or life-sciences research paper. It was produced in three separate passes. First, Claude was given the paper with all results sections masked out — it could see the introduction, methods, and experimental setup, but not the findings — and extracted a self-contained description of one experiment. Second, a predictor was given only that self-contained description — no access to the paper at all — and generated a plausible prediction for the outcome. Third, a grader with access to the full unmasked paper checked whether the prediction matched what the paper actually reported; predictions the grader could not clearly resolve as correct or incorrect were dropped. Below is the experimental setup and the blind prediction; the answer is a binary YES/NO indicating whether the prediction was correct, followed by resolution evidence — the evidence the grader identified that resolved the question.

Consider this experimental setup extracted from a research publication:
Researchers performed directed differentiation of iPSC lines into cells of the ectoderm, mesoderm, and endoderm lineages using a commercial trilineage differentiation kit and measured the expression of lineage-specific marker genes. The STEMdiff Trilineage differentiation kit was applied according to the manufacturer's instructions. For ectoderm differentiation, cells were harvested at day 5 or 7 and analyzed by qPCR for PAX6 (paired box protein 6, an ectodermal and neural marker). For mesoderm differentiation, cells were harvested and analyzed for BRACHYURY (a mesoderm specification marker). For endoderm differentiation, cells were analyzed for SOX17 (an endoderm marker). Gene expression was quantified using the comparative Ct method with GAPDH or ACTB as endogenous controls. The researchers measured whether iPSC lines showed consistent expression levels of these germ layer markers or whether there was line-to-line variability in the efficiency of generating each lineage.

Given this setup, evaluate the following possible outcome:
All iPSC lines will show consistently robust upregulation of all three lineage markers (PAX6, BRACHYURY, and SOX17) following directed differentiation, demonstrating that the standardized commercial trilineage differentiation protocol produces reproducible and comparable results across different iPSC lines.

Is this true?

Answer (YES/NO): NO